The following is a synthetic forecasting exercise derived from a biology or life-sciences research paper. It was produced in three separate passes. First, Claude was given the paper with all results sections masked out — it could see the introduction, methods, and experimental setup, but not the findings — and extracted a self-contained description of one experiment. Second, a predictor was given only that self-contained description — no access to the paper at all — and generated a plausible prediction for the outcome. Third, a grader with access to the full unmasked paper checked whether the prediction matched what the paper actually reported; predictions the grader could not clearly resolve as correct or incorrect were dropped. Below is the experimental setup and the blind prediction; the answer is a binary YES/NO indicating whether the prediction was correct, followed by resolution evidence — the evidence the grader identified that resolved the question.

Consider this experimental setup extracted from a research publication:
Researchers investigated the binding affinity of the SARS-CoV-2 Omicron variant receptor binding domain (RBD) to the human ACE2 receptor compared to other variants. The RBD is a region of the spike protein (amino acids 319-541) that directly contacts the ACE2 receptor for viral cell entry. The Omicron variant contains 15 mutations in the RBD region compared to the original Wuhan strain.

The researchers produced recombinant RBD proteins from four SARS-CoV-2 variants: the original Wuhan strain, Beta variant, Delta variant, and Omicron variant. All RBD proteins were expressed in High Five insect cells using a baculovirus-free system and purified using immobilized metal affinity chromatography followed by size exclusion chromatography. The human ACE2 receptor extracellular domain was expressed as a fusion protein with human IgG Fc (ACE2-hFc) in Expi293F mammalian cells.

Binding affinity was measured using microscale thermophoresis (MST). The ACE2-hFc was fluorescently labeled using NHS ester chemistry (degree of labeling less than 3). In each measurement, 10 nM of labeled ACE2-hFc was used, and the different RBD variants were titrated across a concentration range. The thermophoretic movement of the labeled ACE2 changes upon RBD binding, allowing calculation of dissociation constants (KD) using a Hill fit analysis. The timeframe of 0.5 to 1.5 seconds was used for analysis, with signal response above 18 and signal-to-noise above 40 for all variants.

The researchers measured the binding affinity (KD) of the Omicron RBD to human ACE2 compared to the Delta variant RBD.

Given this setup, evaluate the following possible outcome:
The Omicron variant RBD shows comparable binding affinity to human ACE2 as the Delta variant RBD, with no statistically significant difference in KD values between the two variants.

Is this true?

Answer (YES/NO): NO